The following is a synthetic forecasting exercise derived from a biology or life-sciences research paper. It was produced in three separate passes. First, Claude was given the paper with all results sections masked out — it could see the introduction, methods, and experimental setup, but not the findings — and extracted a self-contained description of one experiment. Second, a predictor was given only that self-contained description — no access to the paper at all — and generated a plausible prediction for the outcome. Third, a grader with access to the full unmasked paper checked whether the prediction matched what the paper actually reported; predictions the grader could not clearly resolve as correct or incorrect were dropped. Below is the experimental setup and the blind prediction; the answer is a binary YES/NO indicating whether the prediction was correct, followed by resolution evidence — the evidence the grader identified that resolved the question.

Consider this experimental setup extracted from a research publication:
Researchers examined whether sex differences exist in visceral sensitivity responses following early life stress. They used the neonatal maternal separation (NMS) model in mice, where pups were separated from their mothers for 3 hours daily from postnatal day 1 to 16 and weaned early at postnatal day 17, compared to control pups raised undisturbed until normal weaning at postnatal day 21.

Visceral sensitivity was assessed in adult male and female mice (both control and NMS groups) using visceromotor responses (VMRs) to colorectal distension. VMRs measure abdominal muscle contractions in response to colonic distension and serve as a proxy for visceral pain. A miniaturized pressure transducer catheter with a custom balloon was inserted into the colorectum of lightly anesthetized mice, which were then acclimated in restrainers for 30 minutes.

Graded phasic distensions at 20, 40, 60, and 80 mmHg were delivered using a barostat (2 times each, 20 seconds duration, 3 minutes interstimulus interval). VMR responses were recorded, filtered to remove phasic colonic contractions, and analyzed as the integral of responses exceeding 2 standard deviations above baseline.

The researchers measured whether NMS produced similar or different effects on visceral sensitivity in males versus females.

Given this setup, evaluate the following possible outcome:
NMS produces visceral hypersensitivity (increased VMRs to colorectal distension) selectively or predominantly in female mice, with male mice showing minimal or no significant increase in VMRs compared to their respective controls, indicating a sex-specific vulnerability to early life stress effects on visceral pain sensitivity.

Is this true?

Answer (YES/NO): NO